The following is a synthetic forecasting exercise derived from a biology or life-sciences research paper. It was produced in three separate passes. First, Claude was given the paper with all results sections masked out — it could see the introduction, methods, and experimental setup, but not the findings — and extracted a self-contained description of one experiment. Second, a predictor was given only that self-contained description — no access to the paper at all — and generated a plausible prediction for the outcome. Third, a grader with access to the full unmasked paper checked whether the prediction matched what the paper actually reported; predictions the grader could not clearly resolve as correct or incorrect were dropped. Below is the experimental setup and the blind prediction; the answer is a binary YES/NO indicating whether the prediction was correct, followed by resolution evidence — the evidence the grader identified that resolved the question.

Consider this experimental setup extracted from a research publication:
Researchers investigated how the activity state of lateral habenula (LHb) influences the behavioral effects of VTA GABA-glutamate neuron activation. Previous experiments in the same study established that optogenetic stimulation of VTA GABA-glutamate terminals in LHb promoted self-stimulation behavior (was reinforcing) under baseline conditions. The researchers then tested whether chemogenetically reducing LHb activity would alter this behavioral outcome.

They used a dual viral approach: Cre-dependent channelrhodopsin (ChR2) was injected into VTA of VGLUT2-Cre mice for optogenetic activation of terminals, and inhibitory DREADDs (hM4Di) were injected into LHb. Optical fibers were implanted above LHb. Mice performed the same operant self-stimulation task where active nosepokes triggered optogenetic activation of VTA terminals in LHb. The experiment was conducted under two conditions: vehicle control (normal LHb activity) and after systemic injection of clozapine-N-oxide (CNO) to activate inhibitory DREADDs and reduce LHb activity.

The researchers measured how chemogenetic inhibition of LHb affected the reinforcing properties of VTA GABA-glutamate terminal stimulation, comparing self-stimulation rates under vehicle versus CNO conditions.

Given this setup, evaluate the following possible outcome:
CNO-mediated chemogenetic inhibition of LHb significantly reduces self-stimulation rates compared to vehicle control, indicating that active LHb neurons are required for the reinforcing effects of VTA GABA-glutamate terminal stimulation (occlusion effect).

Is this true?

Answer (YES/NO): NO